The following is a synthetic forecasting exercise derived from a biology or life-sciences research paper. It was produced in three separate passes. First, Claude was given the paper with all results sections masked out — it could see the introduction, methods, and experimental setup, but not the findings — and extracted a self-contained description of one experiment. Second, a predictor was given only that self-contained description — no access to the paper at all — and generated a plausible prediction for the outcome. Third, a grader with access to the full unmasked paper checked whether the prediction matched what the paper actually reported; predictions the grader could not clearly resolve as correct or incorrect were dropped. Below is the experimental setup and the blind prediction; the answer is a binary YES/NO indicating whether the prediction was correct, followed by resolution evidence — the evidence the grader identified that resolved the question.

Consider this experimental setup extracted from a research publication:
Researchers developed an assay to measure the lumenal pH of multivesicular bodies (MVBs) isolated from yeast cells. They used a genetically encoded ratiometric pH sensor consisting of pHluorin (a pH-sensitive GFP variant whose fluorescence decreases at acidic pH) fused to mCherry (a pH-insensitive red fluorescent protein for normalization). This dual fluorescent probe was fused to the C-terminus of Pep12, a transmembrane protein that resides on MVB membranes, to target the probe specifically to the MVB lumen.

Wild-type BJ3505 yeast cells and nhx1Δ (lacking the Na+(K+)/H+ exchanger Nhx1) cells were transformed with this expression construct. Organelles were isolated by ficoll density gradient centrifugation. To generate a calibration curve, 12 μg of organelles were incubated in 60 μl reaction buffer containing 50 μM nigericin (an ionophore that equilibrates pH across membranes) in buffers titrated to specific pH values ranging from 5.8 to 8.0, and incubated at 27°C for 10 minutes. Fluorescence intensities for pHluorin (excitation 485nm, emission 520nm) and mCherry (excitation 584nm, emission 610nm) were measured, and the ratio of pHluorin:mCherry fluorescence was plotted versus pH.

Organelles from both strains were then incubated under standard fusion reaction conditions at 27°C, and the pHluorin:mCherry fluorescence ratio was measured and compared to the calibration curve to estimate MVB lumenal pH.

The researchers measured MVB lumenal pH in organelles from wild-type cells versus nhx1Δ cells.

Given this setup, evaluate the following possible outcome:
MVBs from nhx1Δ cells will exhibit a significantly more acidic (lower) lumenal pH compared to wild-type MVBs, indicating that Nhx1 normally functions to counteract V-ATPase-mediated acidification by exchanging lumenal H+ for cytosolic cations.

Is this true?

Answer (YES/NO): YES